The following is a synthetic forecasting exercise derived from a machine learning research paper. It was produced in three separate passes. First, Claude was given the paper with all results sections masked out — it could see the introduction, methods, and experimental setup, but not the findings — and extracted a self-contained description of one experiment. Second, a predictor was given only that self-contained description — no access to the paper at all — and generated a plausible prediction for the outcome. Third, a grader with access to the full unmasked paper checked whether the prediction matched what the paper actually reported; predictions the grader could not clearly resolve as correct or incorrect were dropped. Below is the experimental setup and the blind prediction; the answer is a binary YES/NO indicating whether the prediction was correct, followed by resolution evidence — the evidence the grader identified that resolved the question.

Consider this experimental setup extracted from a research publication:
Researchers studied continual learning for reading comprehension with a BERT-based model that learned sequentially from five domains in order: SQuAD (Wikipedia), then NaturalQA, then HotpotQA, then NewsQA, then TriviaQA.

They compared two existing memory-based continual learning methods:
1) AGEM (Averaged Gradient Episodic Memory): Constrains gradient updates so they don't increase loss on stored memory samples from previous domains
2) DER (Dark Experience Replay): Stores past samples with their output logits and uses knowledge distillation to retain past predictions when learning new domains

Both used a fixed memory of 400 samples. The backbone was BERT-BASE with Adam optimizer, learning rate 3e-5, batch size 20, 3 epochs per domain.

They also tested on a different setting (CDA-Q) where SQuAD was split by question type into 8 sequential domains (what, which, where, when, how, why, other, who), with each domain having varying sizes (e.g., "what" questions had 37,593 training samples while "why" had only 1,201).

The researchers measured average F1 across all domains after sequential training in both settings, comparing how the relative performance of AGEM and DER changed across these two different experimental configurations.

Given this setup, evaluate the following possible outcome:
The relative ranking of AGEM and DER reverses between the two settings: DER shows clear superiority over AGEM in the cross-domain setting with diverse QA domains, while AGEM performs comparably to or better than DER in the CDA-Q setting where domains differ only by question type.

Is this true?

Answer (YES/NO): NO